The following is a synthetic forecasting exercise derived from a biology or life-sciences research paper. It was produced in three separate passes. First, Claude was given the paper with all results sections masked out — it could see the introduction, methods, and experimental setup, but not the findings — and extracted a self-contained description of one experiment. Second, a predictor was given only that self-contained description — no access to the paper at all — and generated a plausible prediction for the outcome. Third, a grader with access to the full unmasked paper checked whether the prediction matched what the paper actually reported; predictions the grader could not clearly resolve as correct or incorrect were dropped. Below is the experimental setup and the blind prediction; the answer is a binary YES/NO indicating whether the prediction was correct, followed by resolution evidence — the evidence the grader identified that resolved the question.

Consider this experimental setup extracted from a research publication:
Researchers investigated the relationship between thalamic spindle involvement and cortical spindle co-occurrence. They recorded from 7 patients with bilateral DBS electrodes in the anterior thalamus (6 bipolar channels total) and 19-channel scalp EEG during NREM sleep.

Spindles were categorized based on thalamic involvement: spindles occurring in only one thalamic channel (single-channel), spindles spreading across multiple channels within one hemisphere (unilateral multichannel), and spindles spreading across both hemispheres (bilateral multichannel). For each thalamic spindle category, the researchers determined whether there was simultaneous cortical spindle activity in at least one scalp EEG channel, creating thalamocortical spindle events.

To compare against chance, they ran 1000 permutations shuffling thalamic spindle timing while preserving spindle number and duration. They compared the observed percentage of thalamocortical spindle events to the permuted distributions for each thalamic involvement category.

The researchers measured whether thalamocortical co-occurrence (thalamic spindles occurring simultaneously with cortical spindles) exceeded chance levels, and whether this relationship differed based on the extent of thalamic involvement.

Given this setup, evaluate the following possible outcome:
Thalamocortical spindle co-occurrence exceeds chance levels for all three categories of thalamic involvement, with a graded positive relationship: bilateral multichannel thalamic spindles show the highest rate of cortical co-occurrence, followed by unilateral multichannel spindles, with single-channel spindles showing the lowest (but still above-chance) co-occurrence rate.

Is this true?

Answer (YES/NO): NO